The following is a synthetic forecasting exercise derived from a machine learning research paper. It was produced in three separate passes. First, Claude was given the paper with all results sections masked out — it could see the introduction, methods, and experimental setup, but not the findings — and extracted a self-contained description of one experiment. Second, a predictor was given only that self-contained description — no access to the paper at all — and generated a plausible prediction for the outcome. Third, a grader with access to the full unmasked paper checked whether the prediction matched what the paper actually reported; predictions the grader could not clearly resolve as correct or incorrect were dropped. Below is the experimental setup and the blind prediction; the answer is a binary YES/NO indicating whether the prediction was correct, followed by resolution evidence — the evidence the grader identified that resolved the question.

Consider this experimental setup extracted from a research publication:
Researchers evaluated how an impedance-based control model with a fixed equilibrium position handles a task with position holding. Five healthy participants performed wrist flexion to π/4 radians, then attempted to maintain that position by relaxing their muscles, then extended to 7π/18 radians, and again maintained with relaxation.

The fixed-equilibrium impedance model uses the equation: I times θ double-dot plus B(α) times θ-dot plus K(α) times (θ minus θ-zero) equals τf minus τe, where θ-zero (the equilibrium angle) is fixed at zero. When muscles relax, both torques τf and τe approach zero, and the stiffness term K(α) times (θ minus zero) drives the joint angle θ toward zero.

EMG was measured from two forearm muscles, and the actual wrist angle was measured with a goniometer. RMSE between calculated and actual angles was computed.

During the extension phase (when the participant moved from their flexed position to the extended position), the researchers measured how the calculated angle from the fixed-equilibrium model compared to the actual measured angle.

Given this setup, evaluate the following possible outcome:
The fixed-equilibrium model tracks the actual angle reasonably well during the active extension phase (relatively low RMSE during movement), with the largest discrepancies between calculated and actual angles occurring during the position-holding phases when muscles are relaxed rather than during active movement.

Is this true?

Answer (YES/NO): YES